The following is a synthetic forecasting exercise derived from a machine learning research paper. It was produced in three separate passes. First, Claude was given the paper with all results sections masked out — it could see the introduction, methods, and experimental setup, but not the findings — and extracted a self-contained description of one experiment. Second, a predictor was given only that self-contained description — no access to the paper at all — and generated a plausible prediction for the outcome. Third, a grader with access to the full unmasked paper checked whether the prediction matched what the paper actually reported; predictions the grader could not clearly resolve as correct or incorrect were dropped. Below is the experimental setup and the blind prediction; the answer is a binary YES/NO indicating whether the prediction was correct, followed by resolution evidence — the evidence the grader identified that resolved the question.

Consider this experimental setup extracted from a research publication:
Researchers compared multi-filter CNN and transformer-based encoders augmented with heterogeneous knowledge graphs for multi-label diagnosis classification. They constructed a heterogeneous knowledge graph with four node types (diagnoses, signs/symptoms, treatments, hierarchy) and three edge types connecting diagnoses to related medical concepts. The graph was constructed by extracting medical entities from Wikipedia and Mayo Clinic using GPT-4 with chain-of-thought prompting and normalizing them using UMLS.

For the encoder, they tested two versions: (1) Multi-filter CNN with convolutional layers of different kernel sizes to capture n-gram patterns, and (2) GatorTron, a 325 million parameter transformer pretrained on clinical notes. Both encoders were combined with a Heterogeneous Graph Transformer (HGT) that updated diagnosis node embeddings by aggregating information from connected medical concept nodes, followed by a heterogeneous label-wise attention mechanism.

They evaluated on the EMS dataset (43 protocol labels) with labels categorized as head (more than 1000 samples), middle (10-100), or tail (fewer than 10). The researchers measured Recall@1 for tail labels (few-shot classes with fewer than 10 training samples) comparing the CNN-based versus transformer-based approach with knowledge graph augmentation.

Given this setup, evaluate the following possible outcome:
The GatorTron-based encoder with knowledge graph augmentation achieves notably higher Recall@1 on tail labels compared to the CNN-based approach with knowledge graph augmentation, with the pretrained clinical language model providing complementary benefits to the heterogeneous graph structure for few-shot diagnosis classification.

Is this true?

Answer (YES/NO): YES